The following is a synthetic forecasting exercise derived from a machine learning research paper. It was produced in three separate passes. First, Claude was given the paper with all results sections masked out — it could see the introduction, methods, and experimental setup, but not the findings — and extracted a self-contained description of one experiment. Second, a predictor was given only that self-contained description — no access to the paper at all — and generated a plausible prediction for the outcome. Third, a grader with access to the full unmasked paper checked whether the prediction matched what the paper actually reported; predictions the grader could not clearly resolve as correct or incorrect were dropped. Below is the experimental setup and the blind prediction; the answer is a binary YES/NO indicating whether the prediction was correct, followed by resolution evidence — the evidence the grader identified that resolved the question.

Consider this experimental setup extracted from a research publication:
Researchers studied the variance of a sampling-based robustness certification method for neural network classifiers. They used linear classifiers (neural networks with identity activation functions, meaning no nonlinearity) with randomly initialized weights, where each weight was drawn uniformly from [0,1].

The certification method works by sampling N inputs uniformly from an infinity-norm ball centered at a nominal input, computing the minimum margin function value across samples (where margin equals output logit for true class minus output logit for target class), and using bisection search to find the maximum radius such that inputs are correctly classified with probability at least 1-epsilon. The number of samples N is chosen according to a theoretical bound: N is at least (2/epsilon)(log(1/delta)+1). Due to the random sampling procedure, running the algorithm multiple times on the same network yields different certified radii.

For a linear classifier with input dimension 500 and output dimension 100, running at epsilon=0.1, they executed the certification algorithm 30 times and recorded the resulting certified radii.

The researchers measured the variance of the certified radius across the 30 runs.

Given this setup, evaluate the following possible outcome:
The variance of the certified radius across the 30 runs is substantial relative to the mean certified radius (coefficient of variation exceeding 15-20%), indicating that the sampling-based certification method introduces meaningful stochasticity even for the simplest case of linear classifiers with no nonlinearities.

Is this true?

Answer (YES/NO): NO